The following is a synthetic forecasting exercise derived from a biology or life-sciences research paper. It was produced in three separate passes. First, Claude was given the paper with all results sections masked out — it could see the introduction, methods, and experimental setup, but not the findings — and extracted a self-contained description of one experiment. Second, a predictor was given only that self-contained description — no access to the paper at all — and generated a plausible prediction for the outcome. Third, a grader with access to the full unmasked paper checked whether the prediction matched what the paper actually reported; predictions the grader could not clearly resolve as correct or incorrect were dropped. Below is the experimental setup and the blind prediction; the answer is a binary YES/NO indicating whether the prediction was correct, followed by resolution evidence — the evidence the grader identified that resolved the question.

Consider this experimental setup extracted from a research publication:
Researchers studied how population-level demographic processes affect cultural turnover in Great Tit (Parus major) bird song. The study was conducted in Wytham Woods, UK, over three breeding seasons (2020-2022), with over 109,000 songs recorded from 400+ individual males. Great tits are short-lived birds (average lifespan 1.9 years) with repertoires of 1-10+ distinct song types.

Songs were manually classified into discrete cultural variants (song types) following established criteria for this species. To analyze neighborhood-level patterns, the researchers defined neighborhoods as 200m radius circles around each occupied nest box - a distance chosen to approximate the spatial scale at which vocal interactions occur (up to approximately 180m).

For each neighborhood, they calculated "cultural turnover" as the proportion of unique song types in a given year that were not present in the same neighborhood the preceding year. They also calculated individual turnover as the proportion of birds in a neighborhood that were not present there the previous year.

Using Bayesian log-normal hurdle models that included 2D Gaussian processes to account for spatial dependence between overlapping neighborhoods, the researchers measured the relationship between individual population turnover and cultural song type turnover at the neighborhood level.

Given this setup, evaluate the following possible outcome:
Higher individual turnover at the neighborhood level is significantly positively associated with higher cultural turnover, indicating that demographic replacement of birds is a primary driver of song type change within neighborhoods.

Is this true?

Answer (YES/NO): YES